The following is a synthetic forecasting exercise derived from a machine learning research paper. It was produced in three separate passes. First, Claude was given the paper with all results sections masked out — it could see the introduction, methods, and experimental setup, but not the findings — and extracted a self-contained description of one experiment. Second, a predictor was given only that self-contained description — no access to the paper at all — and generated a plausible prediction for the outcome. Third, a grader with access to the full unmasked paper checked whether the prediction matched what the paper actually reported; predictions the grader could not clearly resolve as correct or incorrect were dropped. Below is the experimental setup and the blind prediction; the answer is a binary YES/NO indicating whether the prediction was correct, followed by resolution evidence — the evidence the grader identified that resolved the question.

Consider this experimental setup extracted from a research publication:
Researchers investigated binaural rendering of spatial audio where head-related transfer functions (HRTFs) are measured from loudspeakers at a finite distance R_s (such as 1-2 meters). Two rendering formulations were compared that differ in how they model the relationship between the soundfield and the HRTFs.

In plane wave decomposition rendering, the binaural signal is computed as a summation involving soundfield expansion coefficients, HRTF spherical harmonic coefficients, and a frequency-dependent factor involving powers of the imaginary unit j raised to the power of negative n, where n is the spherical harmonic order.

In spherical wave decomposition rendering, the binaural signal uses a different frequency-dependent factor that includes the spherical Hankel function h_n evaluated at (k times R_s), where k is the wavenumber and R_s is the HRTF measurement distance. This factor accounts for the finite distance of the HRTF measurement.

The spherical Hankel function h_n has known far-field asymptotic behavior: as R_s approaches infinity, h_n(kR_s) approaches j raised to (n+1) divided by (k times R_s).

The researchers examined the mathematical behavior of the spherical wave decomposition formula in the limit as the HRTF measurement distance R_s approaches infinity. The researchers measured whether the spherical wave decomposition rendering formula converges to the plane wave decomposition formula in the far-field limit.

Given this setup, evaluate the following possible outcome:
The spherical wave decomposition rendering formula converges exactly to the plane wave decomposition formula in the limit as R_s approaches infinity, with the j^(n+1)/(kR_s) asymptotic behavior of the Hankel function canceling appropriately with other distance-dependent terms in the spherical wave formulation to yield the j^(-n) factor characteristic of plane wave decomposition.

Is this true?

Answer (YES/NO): YES